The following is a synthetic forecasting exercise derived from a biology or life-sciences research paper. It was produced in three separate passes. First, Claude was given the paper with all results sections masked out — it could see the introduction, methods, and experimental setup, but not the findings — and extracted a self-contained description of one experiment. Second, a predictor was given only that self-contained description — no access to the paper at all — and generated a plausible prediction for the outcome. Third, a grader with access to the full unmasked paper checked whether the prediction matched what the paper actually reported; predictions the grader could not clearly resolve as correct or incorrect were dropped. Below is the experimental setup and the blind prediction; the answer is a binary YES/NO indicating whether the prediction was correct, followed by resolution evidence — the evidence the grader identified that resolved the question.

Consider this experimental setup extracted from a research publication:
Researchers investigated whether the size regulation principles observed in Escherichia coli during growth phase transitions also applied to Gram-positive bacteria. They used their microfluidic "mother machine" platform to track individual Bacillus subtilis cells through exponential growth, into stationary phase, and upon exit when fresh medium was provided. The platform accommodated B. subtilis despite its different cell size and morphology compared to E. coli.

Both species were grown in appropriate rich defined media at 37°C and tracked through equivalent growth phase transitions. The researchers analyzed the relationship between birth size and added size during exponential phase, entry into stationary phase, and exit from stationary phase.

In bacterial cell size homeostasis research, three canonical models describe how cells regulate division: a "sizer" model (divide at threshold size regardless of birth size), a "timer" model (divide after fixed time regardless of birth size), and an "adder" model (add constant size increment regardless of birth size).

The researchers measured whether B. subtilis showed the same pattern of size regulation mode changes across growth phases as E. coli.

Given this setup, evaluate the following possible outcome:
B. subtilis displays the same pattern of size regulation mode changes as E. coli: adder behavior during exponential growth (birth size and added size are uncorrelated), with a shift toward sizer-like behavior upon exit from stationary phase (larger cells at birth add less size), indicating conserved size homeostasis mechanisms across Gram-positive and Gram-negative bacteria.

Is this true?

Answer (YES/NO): YES